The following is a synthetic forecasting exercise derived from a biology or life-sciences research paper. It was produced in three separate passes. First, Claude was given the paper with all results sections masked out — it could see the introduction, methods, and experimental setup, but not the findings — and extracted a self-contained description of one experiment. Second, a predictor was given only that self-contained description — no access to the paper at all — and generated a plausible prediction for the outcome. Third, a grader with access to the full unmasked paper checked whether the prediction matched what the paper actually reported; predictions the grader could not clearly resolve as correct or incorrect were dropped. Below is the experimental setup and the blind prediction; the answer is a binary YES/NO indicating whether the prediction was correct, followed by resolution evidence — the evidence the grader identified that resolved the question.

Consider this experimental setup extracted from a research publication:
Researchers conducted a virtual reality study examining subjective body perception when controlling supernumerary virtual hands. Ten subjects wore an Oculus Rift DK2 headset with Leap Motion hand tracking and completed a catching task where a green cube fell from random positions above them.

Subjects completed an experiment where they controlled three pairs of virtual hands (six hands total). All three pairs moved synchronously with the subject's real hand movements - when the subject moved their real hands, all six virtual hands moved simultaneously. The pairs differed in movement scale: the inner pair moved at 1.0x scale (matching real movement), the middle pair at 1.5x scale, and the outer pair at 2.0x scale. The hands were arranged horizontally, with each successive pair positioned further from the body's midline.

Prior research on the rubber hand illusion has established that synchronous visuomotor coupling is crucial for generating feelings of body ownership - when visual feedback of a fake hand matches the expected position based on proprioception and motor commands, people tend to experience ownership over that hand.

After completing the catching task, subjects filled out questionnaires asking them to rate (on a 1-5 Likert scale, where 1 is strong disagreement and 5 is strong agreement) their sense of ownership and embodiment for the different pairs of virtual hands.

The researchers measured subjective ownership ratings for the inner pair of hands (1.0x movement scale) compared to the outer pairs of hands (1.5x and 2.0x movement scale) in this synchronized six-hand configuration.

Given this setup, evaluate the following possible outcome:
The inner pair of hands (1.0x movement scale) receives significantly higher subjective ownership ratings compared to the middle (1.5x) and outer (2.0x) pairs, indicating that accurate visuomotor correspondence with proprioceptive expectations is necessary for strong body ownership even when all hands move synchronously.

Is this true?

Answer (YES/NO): NO